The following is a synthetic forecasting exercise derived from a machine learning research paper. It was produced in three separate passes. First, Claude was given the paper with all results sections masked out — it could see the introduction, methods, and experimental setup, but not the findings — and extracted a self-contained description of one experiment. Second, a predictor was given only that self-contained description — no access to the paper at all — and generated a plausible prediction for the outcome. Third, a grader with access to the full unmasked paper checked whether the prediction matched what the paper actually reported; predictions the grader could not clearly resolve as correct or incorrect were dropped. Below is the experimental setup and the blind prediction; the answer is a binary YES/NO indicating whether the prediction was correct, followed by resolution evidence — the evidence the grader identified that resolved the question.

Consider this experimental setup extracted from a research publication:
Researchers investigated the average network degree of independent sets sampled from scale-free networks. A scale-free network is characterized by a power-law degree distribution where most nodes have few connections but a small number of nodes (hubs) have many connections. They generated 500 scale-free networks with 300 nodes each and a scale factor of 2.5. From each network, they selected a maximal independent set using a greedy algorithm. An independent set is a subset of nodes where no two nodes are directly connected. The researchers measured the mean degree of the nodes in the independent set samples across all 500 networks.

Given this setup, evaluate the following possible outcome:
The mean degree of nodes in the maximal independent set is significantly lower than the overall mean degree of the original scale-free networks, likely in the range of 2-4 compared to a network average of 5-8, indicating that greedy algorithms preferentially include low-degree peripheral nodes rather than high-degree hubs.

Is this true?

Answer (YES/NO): NO